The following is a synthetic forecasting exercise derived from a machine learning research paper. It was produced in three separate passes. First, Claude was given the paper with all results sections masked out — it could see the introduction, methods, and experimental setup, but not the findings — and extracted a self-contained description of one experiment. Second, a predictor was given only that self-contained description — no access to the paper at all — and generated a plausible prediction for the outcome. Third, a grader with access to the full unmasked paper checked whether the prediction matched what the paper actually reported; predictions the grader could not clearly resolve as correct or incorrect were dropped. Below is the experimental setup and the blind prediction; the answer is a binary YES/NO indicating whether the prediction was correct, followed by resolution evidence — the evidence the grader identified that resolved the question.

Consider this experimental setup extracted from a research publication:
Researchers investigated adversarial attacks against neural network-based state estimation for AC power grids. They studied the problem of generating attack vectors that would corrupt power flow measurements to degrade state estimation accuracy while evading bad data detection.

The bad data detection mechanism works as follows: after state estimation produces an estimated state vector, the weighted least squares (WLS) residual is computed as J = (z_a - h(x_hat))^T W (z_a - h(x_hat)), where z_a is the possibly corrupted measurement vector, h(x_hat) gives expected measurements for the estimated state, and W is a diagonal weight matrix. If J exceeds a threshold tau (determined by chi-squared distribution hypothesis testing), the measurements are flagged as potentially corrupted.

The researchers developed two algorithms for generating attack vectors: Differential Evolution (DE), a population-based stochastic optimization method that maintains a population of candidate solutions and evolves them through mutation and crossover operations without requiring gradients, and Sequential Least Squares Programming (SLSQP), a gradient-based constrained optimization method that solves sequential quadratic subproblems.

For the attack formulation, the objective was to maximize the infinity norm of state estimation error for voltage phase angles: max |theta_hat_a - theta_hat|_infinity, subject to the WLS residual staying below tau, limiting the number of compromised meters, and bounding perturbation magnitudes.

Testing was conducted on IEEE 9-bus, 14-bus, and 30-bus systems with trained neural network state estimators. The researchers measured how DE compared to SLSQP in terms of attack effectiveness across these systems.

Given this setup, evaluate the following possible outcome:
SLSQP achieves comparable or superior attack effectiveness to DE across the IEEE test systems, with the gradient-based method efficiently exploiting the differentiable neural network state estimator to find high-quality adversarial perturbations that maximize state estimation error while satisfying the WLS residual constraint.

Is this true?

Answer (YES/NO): NO